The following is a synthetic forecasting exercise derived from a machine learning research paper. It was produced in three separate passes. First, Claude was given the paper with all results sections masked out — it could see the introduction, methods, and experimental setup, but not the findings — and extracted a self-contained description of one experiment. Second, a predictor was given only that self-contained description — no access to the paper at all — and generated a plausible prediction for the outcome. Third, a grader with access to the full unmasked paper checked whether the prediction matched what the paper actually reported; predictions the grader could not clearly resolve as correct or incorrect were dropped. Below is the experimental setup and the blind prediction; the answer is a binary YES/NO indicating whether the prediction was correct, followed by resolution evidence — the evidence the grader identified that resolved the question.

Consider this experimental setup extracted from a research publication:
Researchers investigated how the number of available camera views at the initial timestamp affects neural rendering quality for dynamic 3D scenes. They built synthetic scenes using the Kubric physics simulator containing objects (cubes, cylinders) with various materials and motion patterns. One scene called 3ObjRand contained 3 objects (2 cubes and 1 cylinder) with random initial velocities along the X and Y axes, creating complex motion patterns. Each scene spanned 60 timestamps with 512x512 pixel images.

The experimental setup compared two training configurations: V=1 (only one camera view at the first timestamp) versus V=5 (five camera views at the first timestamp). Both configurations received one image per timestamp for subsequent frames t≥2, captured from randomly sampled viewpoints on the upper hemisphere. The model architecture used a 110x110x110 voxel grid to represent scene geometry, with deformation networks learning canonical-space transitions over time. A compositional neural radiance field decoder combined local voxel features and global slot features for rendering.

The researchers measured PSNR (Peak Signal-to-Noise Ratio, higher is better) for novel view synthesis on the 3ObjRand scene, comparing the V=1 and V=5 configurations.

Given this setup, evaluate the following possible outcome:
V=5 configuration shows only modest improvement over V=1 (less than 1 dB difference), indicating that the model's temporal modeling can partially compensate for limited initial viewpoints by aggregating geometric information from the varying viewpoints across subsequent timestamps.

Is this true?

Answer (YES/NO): NO